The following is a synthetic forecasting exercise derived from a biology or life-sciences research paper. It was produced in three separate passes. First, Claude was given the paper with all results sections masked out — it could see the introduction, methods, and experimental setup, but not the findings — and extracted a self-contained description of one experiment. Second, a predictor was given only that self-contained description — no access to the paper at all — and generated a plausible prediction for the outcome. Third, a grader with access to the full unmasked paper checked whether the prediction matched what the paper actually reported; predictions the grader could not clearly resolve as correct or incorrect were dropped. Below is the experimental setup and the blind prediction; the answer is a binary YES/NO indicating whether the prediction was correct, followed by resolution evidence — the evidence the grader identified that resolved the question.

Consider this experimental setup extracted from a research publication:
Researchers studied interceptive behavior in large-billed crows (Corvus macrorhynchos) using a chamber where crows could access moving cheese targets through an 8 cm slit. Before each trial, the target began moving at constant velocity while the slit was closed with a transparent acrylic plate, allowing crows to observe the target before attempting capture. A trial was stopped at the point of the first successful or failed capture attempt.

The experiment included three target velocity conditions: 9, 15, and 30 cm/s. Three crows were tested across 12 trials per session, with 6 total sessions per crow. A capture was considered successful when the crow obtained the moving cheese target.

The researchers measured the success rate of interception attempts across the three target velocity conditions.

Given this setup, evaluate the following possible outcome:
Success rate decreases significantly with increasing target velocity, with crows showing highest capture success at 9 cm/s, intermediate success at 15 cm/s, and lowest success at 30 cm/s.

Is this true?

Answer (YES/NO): YES